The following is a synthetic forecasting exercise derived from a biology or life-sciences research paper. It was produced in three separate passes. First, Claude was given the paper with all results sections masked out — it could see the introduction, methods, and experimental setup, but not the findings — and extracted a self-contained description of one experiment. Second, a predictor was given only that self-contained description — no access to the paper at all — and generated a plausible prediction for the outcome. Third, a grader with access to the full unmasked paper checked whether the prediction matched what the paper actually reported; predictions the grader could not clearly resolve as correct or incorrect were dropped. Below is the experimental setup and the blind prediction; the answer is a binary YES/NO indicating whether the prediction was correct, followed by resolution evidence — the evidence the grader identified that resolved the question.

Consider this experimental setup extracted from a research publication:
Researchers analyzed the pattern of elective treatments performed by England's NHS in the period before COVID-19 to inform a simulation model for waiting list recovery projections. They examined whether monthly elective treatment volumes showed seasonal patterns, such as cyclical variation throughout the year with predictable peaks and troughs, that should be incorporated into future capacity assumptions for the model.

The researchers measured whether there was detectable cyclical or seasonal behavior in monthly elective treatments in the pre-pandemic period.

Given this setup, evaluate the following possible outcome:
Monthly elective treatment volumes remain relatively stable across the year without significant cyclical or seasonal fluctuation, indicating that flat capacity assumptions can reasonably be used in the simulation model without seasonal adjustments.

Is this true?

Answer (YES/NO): YES